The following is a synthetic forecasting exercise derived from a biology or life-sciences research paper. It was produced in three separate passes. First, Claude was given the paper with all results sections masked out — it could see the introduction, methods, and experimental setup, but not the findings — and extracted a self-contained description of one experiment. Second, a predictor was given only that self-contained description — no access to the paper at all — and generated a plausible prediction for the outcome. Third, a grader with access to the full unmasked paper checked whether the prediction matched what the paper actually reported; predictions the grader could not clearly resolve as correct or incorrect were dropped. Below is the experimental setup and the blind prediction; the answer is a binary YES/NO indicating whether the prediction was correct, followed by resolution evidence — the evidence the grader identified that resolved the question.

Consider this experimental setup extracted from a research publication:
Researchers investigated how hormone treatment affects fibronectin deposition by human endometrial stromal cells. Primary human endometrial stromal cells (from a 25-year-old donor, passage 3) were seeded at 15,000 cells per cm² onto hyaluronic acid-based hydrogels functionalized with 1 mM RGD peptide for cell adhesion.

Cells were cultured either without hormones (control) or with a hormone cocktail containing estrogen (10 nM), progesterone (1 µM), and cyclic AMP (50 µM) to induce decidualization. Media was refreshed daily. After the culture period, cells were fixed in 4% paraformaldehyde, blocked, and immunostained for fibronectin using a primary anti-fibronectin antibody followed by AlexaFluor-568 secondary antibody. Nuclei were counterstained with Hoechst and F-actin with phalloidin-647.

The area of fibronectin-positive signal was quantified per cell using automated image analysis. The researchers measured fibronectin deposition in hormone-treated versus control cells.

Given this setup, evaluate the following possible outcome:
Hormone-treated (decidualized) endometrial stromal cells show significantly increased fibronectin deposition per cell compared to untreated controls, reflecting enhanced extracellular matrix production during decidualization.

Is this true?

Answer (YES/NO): YES